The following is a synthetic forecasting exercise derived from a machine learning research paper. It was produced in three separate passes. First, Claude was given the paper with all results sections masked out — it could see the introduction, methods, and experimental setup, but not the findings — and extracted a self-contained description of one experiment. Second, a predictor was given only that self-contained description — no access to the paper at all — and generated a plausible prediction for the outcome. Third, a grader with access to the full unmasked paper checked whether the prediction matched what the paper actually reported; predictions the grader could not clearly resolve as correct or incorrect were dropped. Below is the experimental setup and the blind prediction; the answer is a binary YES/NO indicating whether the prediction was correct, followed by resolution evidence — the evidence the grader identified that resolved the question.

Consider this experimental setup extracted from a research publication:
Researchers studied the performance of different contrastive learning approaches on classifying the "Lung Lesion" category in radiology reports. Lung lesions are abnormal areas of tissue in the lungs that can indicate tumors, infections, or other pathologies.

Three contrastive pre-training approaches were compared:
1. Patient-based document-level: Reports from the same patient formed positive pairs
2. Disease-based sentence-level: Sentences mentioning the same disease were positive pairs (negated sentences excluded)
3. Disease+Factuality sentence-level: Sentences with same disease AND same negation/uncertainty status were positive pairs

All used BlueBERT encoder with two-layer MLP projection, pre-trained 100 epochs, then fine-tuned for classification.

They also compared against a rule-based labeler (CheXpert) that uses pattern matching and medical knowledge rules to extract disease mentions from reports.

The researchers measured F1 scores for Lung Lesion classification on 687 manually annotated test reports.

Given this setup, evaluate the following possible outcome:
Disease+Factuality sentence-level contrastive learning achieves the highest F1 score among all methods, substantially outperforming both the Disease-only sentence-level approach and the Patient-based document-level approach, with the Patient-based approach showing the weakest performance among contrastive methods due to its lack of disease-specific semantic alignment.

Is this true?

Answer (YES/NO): NO